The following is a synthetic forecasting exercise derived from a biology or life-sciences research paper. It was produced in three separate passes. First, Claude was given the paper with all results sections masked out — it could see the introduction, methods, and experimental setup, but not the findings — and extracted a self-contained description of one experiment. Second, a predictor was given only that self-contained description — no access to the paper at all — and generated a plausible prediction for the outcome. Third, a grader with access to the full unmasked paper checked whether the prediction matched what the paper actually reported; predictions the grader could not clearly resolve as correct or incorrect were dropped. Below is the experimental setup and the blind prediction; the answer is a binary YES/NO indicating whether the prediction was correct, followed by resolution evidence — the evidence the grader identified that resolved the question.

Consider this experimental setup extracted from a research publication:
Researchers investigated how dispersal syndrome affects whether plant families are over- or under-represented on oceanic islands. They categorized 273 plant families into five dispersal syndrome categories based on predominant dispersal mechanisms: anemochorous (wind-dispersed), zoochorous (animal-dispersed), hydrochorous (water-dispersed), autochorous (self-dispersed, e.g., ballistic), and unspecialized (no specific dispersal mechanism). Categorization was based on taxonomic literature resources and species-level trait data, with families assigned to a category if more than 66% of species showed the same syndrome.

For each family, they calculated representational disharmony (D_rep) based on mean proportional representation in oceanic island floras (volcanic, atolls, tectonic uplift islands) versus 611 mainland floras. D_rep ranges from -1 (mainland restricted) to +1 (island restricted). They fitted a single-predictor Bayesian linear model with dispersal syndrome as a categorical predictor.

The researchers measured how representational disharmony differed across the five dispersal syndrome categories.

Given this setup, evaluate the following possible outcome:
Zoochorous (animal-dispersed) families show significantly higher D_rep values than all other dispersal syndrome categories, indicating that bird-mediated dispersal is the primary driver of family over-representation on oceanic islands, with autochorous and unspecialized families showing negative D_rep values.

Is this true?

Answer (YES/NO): NO